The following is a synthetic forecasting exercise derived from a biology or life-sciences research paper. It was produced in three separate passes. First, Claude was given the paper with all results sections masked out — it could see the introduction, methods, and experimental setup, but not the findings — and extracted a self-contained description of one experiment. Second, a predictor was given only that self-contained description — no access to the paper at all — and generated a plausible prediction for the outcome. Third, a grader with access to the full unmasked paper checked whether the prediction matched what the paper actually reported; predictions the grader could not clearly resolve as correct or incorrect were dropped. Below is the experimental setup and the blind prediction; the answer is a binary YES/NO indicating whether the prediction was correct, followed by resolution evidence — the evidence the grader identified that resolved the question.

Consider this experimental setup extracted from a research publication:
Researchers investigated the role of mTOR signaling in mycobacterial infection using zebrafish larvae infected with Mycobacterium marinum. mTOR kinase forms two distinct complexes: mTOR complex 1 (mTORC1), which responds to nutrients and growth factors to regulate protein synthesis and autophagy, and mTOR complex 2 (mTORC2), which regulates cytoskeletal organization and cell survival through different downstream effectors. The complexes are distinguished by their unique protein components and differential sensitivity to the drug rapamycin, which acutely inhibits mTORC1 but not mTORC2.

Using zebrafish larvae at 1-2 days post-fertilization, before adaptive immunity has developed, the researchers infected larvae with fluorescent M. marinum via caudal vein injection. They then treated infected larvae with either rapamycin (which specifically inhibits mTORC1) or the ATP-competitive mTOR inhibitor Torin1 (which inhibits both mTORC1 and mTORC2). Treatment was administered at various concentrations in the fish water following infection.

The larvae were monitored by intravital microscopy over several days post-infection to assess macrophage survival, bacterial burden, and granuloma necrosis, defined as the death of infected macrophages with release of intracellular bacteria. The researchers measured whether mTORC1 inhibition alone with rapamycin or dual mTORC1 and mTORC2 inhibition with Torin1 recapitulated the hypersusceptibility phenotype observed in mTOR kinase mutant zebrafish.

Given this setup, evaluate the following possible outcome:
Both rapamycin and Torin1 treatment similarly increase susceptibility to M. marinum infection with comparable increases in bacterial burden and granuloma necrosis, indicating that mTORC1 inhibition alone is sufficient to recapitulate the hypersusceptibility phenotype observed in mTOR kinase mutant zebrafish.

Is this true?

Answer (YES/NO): YES